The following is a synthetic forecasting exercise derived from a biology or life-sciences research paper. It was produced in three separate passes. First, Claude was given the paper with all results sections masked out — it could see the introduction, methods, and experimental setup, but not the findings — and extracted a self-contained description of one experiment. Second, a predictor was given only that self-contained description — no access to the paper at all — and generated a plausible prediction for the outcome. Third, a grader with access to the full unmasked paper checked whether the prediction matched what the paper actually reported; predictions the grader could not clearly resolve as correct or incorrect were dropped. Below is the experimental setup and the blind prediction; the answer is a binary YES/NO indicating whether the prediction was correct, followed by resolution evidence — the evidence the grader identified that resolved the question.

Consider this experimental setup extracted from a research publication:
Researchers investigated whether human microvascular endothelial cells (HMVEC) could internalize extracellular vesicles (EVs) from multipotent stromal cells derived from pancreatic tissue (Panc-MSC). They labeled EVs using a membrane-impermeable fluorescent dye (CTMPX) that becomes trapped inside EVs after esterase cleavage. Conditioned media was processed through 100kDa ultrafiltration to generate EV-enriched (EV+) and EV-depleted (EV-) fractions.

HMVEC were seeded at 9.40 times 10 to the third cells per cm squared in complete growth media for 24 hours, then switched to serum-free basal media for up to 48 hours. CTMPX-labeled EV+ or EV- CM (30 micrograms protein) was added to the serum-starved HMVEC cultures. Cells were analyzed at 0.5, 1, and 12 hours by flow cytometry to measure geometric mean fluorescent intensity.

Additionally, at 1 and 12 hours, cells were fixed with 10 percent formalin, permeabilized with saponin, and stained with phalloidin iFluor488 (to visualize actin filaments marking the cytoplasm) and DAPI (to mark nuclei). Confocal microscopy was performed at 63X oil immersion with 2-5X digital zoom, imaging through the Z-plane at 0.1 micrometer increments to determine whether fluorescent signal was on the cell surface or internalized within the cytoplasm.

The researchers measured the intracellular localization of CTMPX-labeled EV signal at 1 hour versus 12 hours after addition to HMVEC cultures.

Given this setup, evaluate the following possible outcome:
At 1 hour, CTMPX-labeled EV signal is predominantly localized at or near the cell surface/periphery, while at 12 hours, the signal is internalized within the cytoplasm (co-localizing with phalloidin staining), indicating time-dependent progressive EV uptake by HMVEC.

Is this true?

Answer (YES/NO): NO